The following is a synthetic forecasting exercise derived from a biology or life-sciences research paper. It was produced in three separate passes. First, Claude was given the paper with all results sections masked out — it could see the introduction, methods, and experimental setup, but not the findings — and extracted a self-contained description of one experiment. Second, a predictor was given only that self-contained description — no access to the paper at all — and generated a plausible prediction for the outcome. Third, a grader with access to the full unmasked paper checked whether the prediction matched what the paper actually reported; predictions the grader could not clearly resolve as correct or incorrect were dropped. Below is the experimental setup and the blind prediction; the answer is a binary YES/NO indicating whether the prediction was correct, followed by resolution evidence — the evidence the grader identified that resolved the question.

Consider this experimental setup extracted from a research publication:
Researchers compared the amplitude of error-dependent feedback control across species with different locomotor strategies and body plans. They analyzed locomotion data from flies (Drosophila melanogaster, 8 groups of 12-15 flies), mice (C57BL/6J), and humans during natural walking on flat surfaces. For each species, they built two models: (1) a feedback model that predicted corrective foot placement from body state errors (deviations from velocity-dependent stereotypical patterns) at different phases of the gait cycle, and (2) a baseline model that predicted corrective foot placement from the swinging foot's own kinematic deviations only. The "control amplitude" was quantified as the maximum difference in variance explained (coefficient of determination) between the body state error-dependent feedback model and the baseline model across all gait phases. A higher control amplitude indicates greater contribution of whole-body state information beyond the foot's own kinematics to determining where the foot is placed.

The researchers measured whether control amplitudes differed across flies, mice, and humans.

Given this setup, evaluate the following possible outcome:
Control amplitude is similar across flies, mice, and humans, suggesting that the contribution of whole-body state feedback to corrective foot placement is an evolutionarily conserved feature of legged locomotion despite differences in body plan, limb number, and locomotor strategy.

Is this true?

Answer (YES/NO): NO